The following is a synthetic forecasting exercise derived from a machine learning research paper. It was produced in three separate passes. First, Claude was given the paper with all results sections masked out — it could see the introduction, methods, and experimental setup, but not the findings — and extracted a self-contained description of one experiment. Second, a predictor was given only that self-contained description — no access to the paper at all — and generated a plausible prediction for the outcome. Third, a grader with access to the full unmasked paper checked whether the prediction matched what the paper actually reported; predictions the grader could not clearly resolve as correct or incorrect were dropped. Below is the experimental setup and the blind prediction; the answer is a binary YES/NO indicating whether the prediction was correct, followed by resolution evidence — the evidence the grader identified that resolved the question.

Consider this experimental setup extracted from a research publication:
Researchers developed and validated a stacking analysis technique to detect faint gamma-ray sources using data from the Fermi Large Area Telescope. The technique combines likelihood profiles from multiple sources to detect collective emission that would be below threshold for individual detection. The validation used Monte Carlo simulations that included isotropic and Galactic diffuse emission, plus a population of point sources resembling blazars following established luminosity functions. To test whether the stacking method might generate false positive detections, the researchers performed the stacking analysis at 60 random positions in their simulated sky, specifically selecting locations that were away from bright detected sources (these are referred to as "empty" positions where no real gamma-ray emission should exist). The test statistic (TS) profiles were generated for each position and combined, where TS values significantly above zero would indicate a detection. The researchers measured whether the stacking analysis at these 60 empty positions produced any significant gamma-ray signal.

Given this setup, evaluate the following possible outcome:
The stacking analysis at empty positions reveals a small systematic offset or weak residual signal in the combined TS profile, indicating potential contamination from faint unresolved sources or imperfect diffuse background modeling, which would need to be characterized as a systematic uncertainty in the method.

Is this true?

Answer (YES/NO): NO